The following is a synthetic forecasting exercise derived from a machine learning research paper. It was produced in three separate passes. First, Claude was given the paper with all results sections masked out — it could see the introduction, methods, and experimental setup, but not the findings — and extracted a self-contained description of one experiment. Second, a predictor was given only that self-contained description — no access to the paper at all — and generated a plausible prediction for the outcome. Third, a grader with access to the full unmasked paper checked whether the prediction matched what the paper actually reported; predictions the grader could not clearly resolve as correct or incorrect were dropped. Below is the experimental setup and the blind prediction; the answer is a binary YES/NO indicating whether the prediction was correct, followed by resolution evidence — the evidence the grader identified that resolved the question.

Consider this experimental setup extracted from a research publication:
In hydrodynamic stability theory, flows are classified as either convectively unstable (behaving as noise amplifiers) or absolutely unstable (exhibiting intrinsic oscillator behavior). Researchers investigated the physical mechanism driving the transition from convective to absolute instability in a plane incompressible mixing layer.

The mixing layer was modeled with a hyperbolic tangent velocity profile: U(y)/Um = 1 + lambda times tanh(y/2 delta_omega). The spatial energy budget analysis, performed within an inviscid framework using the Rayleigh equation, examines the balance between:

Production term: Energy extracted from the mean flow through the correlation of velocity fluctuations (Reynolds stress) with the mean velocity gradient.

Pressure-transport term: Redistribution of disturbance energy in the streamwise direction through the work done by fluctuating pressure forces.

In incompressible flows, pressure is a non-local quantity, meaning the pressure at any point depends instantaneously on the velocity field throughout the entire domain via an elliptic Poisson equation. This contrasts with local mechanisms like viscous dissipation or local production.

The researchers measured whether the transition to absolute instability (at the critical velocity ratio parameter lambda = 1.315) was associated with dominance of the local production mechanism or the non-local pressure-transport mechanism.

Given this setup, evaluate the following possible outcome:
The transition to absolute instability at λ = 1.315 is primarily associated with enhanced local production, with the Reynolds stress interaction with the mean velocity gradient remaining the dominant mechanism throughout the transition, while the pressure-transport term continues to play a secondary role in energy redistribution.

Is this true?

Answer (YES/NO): NO